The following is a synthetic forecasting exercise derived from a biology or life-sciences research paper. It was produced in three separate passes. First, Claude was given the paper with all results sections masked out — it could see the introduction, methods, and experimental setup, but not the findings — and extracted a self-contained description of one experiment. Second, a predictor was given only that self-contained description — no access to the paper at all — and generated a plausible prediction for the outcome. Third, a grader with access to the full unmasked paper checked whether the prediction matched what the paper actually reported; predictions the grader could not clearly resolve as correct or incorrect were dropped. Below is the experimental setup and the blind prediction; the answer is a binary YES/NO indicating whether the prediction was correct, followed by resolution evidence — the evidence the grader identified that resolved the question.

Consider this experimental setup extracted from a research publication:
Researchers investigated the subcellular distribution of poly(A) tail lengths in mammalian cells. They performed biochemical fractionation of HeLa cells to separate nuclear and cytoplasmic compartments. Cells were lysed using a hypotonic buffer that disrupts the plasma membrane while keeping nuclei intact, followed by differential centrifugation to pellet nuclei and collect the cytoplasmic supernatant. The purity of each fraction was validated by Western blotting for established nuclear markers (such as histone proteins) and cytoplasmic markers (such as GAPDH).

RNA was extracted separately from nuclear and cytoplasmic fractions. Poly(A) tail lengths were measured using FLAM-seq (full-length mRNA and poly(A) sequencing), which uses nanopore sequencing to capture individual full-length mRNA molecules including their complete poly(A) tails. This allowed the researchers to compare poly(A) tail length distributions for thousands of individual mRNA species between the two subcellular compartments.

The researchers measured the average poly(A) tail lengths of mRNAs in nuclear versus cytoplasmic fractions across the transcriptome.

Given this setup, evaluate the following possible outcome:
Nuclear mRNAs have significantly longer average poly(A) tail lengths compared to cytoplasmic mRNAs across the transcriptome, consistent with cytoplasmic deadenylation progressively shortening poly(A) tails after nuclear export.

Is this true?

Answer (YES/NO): NO